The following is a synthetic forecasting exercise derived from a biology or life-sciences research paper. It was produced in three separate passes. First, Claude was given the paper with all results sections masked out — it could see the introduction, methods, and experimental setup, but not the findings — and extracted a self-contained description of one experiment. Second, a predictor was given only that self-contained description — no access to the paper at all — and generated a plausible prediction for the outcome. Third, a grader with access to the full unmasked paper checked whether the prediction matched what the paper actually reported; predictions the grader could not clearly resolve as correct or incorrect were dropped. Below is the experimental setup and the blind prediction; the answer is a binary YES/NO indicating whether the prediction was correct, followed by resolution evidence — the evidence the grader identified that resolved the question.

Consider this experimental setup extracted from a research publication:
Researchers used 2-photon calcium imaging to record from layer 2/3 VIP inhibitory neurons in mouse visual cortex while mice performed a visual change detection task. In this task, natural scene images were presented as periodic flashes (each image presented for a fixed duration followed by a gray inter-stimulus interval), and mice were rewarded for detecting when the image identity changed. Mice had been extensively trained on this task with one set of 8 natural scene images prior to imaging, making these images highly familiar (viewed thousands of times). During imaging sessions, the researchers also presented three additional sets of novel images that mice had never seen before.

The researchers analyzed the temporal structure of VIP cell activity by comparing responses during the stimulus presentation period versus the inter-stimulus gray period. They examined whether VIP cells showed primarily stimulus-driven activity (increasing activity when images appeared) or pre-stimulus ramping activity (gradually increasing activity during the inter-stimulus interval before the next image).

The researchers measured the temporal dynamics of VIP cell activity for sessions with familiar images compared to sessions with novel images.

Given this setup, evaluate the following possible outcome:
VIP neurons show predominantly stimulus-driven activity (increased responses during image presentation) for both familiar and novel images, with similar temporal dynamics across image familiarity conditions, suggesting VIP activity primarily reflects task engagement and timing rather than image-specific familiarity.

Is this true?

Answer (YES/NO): NO